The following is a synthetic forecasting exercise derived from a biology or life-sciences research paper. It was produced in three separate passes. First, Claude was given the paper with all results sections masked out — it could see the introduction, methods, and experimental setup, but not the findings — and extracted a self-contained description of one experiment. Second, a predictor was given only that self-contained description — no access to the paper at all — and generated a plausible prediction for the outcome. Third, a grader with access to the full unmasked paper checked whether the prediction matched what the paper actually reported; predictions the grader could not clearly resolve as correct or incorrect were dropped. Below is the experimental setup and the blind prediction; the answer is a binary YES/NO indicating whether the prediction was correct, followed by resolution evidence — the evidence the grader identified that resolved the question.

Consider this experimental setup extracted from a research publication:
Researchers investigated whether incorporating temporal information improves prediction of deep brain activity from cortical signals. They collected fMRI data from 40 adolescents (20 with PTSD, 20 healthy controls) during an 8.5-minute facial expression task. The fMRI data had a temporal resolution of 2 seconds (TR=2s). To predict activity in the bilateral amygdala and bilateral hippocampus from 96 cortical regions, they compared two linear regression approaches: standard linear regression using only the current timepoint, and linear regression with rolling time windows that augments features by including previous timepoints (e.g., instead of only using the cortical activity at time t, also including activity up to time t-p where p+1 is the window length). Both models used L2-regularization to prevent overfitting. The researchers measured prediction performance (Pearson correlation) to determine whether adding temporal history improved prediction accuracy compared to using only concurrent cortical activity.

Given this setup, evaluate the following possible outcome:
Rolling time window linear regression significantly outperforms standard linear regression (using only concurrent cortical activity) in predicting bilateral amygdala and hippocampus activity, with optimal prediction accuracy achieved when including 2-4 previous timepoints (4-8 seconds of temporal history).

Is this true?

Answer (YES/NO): NO